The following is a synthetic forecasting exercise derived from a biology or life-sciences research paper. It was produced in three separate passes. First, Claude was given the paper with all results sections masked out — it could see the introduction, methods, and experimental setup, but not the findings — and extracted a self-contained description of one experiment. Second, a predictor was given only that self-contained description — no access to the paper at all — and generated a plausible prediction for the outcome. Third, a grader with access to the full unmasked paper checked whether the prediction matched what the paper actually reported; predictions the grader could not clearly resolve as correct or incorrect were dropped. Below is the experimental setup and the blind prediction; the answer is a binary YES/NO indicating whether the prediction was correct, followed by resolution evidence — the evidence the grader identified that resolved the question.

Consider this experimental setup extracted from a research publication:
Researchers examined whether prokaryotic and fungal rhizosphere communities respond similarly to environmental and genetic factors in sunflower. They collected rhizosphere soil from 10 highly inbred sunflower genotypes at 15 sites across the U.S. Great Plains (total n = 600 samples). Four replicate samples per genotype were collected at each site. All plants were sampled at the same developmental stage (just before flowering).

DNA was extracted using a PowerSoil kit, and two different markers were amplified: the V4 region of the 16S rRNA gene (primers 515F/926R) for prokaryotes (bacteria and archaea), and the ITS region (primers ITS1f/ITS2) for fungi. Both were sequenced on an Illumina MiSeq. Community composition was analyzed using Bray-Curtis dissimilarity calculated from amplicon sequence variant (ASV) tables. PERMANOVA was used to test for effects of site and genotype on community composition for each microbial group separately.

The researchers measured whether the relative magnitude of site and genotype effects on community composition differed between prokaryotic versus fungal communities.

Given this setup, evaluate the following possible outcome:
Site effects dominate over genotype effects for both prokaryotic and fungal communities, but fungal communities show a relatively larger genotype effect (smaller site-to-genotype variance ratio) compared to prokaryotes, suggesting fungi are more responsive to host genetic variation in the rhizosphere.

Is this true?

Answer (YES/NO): NO